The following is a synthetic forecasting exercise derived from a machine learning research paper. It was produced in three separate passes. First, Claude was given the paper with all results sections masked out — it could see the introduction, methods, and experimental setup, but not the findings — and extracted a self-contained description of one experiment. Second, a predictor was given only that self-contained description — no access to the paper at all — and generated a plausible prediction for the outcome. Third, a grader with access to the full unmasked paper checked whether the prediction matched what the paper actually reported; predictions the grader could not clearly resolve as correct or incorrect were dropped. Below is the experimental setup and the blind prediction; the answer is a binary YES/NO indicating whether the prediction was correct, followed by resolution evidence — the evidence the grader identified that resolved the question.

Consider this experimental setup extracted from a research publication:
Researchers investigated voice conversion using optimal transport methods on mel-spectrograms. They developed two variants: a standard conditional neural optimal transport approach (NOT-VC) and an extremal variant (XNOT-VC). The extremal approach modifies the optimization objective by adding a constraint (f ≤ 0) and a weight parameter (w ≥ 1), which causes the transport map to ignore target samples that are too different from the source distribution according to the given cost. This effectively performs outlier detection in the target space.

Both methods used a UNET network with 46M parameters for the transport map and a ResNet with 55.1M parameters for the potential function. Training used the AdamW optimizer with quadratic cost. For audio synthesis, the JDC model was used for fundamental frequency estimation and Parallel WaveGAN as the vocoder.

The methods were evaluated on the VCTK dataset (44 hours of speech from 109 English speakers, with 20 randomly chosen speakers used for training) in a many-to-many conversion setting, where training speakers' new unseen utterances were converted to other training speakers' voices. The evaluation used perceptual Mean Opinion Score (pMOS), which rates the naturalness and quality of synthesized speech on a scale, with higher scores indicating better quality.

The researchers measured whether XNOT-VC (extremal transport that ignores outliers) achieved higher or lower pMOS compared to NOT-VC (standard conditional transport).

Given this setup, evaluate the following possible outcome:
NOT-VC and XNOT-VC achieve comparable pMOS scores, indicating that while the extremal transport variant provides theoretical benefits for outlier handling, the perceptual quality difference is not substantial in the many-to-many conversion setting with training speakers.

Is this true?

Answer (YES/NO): NO